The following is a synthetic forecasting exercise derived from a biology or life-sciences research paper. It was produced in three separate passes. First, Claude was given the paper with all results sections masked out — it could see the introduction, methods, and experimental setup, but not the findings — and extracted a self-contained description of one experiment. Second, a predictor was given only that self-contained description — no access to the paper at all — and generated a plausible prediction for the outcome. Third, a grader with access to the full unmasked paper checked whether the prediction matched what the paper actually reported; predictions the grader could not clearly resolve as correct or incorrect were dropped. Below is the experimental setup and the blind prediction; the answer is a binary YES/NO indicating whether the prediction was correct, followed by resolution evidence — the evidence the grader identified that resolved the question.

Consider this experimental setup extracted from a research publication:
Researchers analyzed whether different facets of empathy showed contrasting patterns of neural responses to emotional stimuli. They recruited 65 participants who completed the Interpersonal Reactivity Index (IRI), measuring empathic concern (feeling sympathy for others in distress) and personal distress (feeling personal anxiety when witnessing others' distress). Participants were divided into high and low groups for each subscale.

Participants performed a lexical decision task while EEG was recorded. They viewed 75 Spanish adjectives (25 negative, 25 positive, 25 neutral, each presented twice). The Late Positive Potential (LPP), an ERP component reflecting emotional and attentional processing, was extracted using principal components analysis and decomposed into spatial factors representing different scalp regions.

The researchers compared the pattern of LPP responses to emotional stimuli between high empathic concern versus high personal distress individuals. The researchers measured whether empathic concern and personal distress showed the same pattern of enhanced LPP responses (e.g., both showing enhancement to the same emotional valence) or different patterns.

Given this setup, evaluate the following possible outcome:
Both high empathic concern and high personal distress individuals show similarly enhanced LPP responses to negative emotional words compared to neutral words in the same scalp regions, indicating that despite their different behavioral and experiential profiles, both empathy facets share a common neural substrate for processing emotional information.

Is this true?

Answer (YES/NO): NO